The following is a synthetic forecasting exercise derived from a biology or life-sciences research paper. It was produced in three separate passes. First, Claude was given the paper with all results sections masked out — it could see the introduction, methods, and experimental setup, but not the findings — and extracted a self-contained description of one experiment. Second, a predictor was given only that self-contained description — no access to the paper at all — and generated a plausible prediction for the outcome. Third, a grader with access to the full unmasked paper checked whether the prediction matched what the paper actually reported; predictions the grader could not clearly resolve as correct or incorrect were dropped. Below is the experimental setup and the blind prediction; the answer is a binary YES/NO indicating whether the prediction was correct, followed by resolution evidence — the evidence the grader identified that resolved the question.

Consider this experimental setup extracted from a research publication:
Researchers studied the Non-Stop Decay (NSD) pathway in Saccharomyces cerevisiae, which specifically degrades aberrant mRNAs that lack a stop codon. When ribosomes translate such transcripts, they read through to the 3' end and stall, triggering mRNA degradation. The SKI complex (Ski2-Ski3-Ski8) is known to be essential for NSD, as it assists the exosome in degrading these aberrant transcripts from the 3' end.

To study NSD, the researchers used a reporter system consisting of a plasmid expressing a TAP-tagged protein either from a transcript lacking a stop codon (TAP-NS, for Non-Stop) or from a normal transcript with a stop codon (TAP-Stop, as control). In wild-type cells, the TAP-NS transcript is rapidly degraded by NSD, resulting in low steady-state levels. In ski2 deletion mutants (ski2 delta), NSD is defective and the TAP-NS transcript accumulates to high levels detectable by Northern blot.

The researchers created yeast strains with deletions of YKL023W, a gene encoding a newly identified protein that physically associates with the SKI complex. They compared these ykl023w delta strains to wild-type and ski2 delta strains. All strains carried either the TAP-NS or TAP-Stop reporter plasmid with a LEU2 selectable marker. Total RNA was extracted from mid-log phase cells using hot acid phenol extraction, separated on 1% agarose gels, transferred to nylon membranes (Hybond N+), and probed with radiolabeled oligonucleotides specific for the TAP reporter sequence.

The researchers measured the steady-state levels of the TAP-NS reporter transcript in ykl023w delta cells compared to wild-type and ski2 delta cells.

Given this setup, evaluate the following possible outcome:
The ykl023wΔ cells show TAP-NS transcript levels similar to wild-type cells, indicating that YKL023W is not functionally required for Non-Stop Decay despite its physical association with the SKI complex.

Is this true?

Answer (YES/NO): YES